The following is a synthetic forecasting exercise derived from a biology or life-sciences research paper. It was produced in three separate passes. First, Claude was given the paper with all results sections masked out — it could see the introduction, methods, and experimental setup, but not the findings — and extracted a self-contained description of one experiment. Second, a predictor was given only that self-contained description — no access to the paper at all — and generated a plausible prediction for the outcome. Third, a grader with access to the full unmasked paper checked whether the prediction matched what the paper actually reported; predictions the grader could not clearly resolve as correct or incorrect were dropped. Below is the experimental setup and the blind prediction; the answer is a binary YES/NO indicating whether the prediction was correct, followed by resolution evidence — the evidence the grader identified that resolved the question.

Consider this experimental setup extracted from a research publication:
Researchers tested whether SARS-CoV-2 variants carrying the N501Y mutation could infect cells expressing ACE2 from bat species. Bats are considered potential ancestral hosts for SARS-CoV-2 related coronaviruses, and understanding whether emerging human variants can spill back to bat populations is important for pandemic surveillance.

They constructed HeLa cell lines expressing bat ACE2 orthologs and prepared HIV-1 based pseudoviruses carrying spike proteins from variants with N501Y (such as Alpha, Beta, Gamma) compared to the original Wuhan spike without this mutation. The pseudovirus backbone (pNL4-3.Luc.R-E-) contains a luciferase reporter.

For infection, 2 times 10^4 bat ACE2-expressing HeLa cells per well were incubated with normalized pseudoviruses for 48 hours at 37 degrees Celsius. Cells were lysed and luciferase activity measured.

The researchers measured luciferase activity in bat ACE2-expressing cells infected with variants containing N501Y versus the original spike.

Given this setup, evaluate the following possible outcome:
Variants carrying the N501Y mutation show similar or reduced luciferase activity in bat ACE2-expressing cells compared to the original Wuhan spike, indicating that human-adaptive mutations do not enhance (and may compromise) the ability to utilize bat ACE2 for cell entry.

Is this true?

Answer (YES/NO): NO